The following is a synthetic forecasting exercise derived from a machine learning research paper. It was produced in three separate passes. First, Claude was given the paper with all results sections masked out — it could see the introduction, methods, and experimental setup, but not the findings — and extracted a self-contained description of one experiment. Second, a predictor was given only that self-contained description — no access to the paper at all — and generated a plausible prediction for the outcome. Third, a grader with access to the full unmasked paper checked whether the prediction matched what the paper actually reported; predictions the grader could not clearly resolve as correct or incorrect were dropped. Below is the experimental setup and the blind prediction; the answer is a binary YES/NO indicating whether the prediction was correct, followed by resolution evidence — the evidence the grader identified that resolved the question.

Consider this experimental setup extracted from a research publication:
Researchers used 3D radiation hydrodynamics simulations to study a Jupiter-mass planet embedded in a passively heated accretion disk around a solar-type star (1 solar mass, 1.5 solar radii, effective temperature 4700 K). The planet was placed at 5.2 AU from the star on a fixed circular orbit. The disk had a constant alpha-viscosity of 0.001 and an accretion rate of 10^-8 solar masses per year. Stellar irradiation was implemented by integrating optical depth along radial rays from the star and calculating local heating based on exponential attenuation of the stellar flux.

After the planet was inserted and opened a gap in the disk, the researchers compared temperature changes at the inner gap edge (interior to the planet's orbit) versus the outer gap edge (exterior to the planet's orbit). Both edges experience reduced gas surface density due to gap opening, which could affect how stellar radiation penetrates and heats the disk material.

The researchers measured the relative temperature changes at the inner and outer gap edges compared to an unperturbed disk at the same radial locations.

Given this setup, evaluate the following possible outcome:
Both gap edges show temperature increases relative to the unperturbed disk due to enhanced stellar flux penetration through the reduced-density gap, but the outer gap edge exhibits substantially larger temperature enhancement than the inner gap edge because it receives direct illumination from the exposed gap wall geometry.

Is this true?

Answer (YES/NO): NO